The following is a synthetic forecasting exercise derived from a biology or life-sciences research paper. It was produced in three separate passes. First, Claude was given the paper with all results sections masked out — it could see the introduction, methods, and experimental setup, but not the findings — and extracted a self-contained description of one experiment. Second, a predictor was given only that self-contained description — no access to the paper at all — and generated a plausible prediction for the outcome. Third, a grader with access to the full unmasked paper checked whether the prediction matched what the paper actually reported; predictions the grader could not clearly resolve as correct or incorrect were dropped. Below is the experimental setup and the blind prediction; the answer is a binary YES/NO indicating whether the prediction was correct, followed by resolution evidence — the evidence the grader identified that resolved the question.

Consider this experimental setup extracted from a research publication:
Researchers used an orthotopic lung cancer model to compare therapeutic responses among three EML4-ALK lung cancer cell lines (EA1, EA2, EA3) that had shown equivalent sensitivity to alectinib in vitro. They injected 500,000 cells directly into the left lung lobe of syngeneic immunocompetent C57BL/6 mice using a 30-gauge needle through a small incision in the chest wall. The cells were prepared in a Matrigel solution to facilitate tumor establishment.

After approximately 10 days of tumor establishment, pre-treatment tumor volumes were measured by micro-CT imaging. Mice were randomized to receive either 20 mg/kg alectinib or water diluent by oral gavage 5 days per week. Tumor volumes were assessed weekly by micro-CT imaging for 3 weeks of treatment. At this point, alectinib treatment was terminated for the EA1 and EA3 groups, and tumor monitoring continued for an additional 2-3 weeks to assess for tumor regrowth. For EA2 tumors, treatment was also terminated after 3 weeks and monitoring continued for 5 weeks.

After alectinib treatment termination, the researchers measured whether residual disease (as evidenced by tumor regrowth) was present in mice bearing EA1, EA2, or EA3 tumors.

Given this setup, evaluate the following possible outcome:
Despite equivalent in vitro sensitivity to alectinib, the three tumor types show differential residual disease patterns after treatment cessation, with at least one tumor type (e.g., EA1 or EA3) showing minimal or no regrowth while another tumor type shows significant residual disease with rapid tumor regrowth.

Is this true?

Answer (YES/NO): YES